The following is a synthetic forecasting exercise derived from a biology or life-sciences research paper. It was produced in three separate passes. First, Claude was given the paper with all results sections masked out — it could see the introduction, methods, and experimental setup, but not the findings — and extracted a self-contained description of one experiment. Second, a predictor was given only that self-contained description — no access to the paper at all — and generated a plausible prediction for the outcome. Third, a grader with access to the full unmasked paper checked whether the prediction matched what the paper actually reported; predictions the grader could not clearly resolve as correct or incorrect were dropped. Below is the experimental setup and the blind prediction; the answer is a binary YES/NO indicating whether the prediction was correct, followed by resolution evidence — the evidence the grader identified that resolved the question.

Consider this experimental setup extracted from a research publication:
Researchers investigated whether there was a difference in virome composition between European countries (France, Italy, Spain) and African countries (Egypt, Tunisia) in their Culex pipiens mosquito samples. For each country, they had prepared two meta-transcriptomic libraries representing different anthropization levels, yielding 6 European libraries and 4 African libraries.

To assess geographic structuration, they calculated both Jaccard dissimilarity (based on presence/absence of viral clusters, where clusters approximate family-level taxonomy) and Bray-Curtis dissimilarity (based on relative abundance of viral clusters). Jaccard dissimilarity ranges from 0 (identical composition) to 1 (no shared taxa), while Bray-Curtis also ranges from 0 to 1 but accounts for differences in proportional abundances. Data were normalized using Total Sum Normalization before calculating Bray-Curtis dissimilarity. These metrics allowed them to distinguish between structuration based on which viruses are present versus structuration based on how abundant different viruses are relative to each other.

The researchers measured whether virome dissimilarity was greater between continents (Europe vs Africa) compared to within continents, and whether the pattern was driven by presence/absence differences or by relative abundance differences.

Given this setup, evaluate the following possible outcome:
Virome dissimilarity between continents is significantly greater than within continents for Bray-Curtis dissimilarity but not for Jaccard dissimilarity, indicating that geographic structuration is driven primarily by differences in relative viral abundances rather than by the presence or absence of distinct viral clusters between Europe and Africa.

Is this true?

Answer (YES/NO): YES